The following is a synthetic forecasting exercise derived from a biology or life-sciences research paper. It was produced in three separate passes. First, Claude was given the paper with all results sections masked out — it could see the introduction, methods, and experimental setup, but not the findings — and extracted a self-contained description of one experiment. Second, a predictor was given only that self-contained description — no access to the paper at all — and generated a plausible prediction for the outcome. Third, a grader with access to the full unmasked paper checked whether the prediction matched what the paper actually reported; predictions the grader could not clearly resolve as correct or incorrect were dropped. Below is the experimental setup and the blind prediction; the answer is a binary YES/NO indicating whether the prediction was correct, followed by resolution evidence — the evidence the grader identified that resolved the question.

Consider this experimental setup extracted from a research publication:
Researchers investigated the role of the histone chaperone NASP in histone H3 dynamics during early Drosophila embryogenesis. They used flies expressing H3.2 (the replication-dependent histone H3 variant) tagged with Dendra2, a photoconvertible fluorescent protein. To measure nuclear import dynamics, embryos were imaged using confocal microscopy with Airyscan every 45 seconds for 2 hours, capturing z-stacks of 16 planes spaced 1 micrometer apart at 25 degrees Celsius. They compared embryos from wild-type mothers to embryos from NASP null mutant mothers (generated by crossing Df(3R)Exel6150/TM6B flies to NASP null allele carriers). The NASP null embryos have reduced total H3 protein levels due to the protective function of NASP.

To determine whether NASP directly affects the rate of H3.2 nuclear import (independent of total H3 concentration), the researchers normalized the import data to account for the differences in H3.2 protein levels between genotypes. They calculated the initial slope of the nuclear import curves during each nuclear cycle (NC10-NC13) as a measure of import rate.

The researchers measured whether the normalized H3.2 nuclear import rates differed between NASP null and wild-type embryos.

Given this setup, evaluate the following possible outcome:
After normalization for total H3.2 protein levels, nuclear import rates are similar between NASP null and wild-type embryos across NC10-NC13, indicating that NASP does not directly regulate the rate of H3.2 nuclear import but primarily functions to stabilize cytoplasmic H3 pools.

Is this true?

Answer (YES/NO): YES